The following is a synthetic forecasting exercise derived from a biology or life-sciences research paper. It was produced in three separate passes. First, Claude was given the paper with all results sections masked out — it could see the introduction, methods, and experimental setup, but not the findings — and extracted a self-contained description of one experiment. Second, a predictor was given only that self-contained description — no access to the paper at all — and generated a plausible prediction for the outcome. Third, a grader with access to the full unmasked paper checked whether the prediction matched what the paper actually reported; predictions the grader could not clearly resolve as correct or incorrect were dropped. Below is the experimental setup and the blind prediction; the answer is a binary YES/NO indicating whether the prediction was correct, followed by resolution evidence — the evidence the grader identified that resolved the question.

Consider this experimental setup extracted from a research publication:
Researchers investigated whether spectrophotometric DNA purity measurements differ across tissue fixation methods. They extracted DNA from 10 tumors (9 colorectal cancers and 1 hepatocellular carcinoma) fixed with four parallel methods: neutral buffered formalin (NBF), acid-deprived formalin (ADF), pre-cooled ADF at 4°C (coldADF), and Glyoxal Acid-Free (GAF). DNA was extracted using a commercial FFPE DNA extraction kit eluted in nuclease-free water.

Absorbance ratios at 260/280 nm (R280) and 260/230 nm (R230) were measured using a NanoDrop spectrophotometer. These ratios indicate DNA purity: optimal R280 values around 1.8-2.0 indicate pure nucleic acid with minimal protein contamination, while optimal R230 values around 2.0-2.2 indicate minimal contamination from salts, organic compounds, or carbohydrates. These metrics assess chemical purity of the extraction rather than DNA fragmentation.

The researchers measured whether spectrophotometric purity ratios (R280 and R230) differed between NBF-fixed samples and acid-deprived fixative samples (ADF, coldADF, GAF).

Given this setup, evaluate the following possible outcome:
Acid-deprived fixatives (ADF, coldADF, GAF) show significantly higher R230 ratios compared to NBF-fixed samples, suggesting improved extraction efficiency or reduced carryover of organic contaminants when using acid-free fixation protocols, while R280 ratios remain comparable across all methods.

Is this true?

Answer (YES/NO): NO